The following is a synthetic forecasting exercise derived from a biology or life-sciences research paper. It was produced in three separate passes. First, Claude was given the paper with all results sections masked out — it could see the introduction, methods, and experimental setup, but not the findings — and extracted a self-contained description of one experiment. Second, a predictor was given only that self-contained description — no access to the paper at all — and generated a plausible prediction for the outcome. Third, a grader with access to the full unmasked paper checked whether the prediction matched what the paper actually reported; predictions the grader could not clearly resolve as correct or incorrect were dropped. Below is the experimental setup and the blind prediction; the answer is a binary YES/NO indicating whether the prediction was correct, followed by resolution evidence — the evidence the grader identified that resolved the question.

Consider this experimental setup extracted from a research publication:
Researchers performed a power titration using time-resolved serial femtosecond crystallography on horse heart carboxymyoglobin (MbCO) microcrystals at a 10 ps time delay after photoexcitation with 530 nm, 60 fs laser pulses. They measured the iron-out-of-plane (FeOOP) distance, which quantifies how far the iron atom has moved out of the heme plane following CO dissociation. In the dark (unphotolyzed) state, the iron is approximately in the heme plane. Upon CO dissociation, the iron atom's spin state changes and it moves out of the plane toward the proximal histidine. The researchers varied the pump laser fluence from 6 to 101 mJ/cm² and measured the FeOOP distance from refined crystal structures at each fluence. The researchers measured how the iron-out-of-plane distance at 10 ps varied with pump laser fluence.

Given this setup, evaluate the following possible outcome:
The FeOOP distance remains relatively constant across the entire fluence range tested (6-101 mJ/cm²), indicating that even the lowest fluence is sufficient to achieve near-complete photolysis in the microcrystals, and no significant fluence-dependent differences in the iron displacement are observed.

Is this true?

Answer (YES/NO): NO